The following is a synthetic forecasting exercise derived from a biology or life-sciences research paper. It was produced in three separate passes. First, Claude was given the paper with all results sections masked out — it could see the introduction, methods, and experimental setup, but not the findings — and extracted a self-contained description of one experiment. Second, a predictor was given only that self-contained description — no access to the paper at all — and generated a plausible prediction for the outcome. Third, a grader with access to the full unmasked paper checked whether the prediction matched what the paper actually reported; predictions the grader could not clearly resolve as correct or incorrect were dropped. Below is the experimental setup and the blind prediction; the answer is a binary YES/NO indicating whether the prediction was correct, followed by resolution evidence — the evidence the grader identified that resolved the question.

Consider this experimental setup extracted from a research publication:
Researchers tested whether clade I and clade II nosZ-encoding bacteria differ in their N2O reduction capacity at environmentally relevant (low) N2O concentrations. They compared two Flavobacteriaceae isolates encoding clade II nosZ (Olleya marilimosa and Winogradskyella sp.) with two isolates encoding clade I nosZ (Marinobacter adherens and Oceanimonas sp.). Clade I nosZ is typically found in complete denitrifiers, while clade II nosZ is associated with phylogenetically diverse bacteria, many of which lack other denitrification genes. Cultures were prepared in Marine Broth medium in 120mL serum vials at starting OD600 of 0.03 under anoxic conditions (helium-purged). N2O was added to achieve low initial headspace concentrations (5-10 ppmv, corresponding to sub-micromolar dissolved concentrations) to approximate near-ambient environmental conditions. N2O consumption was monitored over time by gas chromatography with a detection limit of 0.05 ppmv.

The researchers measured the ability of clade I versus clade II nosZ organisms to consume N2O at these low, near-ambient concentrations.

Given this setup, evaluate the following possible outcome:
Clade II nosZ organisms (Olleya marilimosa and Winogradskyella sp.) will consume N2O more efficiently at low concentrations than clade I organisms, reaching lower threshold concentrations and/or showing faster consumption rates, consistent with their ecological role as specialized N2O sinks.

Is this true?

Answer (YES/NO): NO